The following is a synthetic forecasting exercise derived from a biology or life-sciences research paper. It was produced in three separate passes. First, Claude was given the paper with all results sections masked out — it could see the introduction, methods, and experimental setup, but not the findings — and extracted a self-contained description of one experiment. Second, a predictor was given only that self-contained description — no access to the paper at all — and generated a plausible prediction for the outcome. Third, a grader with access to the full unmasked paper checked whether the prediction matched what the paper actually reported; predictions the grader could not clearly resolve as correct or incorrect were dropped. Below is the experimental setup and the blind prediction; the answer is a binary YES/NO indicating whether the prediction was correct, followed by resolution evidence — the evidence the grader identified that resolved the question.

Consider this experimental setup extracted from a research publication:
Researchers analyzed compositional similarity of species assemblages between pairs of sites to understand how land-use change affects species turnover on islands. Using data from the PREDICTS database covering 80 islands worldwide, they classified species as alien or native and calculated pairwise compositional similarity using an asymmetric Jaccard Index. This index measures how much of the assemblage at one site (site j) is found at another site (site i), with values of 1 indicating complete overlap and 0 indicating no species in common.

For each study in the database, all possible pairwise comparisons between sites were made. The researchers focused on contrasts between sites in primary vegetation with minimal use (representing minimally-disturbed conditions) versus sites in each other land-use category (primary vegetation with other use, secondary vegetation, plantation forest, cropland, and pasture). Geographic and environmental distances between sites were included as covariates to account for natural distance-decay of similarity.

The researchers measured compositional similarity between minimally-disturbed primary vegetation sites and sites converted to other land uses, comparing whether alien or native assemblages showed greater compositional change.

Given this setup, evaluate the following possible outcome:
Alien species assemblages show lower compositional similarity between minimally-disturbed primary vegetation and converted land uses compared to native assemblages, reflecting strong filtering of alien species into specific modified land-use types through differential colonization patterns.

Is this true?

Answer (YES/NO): YES